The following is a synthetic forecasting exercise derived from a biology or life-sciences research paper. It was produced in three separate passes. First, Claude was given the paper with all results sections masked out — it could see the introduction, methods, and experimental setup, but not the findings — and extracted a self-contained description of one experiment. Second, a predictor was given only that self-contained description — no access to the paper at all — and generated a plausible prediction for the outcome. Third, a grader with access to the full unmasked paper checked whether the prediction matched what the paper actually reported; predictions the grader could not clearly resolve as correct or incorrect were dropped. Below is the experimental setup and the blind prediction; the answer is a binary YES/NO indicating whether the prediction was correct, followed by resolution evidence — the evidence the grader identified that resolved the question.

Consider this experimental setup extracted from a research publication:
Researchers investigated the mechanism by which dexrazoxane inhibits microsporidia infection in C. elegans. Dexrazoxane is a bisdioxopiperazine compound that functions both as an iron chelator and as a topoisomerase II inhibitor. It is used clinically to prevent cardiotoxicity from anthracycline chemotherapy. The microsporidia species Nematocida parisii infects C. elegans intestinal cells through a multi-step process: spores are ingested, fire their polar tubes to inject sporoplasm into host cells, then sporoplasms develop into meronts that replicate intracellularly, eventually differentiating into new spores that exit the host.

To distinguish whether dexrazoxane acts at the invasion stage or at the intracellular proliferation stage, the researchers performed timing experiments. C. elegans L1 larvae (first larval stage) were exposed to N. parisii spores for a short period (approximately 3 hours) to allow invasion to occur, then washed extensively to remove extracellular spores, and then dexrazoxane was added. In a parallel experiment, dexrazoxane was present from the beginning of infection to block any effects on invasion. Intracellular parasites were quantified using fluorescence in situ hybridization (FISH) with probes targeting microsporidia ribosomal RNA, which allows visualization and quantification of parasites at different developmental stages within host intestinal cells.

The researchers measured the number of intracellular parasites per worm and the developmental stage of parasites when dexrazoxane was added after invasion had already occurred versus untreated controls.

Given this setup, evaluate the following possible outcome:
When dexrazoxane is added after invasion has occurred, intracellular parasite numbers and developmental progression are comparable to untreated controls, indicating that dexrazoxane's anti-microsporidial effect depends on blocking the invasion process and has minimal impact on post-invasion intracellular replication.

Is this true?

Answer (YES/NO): NO